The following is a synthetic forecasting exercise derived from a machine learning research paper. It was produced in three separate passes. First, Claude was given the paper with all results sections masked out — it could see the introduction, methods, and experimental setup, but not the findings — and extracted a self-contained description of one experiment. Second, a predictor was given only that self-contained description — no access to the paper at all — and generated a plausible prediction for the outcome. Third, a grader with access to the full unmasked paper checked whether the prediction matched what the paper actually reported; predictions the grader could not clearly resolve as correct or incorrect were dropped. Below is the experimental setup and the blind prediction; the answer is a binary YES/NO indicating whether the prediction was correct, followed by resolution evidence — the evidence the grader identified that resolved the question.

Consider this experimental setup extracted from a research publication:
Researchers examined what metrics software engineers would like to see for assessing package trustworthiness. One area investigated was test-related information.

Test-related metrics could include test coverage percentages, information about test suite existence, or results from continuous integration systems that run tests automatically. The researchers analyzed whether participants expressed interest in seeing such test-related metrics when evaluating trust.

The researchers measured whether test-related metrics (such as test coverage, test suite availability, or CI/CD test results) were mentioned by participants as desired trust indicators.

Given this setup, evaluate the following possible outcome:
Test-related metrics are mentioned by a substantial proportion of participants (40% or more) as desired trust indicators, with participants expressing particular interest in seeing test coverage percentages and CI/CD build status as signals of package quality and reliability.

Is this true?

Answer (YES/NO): NO